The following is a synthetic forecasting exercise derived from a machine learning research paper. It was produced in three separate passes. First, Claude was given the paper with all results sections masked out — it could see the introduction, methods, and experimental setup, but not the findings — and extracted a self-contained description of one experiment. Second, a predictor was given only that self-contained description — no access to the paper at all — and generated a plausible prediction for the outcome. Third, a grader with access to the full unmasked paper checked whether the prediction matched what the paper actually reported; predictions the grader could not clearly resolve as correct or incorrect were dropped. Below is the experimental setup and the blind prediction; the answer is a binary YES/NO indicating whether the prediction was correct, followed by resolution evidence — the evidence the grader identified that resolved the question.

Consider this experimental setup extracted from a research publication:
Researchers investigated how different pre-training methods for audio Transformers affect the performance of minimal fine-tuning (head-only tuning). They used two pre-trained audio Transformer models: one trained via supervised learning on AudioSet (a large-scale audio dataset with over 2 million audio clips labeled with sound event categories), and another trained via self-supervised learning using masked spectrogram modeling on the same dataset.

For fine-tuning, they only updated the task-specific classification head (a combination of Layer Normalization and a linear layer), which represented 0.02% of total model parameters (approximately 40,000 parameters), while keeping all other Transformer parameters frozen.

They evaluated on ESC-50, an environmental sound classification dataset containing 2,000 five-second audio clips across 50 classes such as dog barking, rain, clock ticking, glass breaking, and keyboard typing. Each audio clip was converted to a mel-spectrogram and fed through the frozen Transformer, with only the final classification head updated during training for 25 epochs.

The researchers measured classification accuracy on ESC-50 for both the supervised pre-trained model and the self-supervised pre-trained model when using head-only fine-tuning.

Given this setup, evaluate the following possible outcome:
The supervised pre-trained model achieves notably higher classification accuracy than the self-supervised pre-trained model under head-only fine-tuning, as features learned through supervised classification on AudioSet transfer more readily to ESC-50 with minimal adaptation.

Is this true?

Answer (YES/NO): YES